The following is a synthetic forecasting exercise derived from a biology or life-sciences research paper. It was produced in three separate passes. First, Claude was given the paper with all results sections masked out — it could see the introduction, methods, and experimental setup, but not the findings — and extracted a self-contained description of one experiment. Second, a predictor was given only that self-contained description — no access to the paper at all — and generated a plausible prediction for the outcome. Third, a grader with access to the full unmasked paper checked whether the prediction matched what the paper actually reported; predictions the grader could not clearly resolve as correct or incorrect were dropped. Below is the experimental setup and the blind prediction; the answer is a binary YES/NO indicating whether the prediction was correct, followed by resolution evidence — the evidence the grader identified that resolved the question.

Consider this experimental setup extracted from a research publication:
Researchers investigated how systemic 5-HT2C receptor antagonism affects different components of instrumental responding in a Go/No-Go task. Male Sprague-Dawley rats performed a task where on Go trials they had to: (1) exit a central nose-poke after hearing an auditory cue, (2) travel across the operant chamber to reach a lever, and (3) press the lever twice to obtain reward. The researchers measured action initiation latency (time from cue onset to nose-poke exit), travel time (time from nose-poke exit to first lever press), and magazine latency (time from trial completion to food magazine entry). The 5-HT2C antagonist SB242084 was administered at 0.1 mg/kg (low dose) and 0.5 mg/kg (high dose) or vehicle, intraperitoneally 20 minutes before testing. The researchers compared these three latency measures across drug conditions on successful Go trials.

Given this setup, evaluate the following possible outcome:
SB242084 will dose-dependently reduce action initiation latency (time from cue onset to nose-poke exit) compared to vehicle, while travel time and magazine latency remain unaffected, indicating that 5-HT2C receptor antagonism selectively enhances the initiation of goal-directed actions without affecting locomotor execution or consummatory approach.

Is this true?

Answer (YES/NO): NO